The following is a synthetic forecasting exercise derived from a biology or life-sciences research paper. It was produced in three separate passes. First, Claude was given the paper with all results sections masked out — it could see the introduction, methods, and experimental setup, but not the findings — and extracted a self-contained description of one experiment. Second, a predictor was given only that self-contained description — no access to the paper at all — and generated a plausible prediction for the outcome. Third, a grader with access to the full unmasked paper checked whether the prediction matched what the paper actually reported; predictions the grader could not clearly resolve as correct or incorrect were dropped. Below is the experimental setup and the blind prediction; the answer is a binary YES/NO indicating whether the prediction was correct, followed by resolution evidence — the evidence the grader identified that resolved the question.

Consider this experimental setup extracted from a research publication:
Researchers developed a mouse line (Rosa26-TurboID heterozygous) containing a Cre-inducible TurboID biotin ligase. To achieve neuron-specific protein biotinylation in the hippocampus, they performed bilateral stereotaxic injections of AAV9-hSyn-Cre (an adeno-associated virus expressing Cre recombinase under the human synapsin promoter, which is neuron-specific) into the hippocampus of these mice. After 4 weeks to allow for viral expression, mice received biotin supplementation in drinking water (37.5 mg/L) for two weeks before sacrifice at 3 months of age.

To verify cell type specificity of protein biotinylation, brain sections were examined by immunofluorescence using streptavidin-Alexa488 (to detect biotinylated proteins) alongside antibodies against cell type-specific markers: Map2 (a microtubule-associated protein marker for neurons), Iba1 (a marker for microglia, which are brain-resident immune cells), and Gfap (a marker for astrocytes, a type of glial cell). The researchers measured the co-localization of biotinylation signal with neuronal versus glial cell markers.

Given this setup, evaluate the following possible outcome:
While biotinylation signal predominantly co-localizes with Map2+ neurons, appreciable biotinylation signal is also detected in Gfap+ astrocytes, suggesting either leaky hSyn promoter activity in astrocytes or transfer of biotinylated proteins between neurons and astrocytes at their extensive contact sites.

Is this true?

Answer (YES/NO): NO